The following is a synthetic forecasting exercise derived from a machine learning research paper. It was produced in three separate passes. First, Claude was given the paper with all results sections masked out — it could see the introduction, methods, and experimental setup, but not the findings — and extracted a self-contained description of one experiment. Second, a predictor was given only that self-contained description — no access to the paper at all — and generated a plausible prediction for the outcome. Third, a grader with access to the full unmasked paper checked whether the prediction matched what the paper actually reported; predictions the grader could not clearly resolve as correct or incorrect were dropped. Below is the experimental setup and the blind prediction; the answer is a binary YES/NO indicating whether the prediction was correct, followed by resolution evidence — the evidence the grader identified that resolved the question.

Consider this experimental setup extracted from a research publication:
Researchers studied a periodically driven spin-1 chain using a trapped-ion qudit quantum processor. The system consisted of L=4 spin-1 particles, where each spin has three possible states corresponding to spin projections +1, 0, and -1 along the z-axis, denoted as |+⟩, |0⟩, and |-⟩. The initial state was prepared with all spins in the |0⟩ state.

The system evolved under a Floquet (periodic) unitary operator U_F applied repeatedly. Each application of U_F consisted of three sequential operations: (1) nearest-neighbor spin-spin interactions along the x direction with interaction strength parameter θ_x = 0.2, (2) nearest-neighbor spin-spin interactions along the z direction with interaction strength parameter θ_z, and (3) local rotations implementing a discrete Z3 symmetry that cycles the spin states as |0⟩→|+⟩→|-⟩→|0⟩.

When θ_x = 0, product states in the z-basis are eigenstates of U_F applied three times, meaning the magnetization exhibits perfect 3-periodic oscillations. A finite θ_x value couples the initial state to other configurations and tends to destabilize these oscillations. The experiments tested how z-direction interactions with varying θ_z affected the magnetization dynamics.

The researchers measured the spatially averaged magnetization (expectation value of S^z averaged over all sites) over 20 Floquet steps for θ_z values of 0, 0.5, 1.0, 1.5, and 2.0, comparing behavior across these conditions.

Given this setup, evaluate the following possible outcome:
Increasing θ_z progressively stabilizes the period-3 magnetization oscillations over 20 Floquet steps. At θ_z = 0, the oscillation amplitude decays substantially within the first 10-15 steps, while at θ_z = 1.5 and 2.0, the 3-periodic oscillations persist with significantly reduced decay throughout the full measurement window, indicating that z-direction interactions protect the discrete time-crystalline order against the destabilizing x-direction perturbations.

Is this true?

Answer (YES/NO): NO